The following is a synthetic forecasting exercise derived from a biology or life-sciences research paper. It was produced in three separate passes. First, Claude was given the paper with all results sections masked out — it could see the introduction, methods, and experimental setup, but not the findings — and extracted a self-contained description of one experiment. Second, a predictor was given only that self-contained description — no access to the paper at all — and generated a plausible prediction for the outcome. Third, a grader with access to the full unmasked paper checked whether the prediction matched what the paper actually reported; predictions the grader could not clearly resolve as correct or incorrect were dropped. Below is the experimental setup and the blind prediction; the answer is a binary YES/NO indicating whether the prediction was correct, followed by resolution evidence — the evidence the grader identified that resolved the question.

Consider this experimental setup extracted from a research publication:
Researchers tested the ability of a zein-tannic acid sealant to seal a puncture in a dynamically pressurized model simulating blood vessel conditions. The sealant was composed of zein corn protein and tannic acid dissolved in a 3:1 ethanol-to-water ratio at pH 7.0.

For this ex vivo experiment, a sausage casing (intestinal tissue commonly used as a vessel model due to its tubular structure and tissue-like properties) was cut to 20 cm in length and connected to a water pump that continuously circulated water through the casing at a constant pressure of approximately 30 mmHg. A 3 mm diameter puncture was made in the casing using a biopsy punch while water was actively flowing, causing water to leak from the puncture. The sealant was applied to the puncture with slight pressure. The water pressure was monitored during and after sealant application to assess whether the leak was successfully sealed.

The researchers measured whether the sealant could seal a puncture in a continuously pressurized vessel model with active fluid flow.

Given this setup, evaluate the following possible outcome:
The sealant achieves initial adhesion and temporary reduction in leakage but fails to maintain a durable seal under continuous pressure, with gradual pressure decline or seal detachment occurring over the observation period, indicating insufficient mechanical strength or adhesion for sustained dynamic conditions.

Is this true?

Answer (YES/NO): NO